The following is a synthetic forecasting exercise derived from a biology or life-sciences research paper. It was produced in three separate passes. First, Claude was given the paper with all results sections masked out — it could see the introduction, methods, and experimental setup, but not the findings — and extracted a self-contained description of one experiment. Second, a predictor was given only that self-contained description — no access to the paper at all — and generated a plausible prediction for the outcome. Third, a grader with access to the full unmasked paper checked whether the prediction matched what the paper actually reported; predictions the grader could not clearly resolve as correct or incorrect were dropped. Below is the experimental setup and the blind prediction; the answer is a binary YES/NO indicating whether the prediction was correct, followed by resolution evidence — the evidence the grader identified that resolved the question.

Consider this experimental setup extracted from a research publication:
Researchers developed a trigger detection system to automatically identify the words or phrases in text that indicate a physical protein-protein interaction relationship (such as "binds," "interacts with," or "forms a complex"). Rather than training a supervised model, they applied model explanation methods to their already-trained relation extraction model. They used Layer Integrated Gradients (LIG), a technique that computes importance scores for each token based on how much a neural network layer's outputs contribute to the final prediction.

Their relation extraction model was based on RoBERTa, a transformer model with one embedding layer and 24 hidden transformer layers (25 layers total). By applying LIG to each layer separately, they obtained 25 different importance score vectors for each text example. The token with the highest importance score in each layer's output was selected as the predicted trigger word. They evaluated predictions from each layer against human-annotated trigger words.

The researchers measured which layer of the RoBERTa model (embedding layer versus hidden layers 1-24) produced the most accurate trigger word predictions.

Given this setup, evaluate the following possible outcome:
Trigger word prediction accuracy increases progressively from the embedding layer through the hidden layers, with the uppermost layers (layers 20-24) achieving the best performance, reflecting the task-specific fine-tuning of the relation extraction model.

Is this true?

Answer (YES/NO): NO